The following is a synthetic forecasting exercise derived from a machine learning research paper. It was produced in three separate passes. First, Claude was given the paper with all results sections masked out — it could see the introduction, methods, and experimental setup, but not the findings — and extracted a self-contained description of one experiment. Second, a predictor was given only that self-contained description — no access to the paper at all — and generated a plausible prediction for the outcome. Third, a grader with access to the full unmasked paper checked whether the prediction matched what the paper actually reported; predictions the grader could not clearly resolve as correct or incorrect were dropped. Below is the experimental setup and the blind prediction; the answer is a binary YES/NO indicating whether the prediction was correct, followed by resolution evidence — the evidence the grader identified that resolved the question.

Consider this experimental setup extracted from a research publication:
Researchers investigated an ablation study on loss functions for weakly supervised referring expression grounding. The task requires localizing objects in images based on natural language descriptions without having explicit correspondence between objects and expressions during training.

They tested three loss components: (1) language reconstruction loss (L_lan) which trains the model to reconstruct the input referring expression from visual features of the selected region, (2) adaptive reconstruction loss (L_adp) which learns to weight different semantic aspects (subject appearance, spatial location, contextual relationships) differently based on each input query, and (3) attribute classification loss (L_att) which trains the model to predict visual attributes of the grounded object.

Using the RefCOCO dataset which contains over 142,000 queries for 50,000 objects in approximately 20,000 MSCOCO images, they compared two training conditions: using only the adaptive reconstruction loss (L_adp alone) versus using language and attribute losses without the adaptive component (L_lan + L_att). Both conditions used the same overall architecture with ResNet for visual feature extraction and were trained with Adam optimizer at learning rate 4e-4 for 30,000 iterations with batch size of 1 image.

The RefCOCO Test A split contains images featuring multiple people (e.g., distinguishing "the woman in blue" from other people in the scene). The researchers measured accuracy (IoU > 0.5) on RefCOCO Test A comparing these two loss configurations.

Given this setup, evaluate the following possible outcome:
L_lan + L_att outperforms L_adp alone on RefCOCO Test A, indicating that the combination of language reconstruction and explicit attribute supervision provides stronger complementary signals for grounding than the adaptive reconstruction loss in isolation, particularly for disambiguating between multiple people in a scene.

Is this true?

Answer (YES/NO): NO